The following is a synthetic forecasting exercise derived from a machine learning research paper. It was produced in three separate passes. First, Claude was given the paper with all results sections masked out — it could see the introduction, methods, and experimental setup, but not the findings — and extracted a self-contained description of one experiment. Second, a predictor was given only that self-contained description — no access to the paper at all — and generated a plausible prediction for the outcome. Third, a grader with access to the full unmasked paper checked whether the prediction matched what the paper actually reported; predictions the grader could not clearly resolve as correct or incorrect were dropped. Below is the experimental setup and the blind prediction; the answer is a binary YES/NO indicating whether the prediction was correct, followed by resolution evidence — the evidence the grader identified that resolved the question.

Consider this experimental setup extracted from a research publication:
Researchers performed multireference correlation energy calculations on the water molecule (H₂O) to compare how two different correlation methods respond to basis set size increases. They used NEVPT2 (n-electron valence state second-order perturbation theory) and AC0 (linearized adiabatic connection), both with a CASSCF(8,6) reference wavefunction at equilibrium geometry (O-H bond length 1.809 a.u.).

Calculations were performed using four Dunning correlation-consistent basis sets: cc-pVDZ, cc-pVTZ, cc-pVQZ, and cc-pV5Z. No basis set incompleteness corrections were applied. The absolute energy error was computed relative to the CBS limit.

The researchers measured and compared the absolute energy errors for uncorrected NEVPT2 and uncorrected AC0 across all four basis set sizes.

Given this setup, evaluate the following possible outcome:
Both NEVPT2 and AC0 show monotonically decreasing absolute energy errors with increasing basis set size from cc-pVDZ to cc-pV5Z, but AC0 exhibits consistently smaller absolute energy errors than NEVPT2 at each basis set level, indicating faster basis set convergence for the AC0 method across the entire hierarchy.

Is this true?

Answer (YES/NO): NO